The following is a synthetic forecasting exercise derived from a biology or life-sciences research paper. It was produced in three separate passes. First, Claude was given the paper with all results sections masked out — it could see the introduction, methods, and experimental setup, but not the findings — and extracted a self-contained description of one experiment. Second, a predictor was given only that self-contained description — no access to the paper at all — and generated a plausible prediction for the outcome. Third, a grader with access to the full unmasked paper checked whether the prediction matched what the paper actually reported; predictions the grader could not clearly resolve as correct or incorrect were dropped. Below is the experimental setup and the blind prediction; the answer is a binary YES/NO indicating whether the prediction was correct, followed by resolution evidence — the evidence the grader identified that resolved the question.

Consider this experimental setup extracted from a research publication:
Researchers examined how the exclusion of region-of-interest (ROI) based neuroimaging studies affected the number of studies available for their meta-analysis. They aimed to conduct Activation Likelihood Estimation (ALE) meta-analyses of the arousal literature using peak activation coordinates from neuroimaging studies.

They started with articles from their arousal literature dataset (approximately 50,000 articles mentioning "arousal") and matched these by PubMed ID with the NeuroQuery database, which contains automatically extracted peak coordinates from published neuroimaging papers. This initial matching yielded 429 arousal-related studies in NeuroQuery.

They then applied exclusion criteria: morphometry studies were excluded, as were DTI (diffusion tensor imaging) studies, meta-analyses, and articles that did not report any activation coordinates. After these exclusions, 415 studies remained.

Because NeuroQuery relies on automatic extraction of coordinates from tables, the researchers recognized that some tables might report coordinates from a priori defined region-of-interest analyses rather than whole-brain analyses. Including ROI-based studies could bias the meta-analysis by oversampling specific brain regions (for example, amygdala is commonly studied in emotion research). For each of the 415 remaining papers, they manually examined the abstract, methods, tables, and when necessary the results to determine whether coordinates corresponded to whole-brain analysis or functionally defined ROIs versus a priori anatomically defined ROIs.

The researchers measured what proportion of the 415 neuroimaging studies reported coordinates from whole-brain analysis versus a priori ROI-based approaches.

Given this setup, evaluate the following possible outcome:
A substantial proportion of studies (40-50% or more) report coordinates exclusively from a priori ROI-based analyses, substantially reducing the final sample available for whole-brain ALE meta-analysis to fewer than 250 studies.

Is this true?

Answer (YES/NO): YES